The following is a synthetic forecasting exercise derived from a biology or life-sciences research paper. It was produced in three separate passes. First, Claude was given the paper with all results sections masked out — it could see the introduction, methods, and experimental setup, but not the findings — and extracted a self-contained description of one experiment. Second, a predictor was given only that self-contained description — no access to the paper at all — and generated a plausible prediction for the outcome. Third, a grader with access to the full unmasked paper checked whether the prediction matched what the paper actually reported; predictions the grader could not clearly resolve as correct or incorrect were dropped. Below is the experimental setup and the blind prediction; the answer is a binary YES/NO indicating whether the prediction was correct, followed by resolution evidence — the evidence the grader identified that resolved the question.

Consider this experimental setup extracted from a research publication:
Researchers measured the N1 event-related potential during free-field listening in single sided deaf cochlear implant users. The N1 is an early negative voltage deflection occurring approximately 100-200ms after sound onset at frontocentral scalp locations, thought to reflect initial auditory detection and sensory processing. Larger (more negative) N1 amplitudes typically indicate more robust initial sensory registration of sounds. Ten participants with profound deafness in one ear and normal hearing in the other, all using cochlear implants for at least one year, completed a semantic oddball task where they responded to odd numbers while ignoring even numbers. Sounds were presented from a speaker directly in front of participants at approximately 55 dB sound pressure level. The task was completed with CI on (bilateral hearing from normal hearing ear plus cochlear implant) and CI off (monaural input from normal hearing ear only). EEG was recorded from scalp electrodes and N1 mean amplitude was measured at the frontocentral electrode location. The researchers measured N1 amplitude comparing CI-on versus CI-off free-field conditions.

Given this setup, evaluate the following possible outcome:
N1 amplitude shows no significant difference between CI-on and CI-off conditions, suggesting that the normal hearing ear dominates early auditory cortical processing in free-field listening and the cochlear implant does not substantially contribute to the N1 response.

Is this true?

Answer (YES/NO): NO